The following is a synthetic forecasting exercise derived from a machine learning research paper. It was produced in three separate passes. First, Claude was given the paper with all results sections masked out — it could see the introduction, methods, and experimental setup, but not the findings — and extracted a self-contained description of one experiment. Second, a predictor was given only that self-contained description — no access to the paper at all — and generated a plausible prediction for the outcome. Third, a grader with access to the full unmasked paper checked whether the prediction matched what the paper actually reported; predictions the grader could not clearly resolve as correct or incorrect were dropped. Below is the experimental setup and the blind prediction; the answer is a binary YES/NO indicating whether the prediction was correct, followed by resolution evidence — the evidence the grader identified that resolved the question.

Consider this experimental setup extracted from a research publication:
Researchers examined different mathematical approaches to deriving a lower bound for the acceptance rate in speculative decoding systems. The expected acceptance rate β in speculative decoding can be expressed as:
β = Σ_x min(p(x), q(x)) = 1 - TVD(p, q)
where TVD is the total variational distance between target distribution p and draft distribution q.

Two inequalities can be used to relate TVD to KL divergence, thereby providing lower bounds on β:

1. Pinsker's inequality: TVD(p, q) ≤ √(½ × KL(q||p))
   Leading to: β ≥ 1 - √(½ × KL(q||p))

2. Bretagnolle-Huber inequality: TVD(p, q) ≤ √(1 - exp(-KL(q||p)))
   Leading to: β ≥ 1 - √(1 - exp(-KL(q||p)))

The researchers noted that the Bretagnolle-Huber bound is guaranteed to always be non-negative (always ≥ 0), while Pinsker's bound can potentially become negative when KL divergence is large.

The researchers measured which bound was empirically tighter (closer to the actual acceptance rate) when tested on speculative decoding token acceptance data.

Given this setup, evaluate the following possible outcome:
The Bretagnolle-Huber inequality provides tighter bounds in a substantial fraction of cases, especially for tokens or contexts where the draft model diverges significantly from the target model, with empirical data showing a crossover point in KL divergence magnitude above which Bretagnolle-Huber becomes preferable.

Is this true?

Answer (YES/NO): NO